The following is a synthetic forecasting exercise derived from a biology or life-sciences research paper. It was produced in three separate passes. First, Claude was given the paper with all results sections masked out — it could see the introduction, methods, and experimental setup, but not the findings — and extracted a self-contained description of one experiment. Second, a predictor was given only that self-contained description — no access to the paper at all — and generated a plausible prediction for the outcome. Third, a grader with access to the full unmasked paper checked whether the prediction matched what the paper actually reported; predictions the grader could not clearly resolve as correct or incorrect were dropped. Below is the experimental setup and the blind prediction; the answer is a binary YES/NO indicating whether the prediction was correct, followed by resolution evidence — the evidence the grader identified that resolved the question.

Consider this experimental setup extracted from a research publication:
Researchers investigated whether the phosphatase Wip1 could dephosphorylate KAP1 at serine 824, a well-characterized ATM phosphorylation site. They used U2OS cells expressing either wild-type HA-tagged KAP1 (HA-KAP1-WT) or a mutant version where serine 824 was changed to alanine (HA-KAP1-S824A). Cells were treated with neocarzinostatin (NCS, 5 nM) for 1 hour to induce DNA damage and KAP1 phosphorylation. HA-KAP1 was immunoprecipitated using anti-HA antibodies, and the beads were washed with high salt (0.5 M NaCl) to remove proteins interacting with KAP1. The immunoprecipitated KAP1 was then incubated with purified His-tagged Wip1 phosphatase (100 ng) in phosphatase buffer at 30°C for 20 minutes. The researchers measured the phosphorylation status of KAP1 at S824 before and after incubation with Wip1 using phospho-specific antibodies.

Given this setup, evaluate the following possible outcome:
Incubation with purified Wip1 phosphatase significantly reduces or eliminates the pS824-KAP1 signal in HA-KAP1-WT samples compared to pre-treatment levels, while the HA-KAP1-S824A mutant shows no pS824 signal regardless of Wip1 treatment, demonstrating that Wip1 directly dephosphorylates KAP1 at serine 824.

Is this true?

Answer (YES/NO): YES